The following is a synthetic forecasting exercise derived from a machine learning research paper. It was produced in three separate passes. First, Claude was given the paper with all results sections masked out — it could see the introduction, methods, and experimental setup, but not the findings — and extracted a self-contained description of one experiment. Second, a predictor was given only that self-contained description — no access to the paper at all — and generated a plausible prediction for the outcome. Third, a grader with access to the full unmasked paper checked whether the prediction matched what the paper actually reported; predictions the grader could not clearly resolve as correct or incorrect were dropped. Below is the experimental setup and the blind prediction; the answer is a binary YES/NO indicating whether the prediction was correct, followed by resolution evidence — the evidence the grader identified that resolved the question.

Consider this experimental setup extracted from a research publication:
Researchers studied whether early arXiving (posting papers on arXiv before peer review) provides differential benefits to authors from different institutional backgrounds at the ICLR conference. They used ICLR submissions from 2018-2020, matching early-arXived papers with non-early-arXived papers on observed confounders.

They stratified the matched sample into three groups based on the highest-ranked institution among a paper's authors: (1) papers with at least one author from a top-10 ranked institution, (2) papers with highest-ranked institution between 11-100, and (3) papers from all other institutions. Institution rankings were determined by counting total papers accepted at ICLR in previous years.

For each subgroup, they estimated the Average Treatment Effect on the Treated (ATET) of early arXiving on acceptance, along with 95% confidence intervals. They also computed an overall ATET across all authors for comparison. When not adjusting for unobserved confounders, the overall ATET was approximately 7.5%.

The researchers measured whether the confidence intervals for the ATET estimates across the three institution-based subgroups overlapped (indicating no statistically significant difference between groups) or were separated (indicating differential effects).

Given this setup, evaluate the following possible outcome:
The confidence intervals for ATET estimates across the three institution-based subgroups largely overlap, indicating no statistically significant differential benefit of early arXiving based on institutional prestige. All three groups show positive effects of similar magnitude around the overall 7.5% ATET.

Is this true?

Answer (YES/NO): NO